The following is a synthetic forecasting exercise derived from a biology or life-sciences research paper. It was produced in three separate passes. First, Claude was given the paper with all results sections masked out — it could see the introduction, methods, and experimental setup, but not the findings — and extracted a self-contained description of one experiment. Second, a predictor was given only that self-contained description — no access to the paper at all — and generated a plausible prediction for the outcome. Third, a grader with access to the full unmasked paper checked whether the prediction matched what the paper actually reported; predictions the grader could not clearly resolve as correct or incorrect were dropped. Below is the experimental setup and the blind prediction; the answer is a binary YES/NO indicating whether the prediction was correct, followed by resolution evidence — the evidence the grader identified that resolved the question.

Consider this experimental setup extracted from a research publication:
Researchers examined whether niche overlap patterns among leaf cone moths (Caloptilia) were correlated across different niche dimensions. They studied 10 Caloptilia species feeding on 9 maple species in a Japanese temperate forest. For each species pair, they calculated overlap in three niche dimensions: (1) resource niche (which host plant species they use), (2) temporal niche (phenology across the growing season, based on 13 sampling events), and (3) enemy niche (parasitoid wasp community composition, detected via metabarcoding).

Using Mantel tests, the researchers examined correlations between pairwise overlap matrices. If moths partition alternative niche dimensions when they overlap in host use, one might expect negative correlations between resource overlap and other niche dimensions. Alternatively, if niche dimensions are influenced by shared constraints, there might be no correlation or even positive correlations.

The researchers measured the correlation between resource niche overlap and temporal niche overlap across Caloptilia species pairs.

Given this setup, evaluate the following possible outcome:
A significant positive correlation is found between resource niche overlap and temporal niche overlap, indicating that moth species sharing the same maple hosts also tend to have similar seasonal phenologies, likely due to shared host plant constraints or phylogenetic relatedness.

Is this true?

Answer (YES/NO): NO